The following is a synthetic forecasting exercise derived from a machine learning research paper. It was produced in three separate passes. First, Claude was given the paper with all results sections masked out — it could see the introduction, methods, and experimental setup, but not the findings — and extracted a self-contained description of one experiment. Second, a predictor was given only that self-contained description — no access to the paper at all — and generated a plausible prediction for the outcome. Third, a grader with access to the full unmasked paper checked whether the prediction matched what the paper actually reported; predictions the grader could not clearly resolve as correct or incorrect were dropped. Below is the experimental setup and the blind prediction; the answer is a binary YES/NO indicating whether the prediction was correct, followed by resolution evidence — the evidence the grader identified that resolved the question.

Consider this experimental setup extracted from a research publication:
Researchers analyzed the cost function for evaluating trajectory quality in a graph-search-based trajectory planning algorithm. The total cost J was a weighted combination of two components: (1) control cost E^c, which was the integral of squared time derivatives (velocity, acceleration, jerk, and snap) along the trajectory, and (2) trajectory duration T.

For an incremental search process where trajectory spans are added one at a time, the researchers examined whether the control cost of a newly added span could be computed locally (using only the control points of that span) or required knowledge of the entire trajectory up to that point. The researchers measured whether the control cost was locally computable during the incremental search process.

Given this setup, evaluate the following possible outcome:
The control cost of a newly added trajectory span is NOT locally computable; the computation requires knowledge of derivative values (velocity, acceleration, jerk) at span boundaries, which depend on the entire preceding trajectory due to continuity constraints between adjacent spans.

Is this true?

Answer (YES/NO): NO